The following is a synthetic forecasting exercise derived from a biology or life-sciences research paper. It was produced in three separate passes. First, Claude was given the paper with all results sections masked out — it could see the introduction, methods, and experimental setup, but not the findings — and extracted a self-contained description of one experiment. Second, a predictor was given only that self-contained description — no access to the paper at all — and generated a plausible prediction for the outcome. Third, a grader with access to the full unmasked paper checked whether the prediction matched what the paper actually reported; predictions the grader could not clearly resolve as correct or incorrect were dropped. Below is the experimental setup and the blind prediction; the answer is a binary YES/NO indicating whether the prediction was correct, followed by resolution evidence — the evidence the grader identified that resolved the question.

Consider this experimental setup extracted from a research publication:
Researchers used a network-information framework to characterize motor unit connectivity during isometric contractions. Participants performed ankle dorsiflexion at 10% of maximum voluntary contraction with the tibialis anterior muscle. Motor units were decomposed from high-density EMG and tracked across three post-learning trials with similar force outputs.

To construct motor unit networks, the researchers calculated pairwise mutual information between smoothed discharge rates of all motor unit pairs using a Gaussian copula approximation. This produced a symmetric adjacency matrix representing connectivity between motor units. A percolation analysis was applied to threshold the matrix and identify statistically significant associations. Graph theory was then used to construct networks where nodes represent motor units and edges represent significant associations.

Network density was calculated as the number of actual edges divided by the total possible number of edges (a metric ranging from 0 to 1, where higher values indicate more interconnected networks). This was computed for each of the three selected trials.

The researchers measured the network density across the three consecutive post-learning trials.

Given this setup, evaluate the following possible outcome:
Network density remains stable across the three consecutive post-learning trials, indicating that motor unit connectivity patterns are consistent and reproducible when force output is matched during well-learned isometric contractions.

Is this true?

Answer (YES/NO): YES